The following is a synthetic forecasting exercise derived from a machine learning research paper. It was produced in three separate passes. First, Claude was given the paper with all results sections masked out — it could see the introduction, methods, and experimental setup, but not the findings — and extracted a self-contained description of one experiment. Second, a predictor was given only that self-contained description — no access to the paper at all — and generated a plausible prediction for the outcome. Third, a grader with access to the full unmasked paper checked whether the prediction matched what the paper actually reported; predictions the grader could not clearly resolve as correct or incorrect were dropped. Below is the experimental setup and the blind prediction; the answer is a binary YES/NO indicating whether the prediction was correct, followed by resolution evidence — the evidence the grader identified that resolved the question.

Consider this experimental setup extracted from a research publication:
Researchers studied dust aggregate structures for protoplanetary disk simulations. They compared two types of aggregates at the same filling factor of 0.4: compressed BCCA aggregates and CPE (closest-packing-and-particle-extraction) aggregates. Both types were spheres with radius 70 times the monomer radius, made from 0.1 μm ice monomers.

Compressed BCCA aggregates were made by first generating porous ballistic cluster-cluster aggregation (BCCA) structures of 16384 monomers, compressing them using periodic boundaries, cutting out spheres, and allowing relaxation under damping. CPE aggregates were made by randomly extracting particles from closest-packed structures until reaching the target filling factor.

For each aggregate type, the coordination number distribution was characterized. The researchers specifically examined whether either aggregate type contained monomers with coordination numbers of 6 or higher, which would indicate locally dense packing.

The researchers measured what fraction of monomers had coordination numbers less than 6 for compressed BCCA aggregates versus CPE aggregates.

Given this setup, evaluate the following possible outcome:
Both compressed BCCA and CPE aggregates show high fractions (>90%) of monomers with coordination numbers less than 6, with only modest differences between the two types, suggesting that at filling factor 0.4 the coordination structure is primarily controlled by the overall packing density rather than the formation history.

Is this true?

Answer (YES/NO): NO